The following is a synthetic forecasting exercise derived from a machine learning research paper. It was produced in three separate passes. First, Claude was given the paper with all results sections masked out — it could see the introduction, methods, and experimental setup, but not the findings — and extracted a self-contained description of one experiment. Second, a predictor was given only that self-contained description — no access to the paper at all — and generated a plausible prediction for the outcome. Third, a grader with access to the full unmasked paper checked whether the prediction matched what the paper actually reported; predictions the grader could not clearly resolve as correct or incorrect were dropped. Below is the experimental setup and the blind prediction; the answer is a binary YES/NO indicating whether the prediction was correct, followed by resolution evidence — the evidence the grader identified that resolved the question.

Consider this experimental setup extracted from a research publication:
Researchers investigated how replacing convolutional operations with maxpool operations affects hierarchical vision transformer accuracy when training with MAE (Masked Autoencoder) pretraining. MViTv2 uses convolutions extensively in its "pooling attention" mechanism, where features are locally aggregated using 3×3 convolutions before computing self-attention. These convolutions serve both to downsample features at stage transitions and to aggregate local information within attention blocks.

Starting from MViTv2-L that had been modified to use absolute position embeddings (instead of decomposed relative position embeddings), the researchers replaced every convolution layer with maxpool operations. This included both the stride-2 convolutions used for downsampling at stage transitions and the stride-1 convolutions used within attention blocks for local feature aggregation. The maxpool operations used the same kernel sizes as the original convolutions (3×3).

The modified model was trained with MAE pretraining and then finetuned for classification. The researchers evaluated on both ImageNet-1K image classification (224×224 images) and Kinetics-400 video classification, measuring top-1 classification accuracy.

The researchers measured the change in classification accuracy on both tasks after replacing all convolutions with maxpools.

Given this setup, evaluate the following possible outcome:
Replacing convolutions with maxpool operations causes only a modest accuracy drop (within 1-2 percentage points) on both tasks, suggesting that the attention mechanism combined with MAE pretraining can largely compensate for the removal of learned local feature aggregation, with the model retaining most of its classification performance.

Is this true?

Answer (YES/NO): YES